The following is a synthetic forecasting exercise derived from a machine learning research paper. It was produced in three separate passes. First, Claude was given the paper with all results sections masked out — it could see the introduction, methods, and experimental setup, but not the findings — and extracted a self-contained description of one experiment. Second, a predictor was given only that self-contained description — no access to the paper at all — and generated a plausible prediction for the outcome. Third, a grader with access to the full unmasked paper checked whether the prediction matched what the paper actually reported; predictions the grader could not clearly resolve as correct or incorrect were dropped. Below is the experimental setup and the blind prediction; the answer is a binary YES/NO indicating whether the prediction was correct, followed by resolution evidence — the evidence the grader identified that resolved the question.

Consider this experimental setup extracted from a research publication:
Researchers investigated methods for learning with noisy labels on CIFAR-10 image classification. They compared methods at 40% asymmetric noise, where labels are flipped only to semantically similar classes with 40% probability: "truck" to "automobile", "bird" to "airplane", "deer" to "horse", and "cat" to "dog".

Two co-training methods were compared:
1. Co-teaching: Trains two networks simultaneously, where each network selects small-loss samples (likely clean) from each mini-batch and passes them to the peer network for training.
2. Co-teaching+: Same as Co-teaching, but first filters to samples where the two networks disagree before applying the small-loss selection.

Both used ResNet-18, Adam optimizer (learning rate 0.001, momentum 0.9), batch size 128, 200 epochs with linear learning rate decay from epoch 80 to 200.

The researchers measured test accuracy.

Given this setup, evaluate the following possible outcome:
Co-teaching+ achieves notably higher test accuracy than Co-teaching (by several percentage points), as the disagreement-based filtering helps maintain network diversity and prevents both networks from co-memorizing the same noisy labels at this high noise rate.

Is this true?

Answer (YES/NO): YES